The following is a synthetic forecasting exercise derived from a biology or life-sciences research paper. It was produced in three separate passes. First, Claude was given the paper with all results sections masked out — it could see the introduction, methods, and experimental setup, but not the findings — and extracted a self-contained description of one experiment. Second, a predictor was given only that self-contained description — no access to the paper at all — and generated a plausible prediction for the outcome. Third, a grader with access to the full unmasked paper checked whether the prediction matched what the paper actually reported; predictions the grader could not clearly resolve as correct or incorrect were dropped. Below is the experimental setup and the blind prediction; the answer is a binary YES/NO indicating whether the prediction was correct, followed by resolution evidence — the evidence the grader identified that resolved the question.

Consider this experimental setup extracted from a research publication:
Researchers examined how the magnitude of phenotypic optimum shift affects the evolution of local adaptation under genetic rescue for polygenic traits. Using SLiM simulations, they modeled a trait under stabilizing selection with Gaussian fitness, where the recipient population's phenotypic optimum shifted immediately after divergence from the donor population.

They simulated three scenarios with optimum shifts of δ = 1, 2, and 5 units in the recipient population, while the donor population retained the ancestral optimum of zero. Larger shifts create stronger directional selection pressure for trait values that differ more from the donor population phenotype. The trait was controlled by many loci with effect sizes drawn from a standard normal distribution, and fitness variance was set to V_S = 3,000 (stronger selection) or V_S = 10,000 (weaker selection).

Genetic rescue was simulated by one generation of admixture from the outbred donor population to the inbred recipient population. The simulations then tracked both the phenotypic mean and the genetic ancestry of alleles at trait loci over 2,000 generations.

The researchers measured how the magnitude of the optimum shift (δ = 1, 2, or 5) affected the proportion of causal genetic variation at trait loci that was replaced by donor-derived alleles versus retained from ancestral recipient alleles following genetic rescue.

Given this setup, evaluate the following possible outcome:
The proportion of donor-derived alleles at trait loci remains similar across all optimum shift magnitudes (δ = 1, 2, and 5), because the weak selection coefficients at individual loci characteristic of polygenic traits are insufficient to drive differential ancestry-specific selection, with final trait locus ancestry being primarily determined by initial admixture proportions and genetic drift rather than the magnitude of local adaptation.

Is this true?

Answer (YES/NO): NO